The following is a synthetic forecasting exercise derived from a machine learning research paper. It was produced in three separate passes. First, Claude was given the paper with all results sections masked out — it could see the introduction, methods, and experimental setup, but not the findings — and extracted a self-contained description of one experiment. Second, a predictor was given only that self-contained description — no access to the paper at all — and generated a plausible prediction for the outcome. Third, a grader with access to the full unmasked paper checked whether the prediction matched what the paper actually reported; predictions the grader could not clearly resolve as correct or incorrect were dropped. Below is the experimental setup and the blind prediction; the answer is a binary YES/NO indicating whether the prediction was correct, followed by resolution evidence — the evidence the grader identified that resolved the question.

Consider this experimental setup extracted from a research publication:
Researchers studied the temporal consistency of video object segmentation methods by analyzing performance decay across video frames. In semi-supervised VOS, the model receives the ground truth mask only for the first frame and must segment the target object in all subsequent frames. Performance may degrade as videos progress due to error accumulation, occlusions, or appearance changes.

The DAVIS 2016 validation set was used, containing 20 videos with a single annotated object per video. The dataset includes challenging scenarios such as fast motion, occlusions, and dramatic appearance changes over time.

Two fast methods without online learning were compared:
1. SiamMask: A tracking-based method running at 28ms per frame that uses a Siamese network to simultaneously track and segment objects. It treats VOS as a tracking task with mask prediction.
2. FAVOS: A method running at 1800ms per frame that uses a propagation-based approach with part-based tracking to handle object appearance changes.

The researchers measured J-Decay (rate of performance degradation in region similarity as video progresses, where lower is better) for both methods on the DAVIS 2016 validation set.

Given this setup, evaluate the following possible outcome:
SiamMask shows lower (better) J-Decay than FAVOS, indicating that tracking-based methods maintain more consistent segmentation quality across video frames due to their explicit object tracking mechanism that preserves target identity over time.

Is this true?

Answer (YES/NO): YES